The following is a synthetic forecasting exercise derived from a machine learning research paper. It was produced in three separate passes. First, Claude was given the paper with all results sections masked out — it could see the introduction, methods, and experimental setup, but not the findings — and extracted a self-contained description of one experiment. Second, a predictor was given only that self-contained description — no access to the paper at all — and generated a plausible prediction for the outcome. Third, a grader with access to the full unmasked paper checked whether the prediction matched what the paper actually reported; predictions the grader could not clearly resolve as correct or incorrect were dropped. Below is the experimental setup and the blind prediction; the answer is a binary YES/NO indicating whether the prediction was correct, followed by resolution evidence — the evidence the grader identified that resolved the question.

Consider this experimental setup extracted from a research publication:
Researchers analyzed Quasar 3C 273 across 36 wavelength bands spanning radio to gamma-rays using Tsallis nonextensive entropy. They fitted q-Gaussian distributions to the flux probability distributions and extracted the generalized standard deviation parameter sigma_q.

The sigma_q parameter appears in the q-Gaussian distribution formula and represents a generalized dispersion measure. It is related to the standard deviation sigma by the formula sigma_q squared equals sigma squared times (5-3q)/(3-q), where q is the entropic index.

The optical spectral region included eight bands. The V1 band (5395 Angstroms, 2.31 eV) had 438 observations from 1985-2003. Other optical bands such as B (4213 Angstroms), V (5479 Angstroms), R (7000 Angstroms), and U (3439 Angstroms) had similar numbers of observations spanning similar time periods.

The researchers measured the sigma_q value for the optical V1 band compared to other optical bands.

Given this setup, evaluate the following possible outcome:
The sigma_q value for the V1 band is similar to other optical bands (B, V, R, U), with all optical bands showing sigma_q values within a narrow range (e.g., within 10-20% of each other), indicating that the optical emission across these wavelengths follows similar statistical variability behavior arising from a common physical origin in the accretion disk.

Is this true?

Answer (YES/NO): NO